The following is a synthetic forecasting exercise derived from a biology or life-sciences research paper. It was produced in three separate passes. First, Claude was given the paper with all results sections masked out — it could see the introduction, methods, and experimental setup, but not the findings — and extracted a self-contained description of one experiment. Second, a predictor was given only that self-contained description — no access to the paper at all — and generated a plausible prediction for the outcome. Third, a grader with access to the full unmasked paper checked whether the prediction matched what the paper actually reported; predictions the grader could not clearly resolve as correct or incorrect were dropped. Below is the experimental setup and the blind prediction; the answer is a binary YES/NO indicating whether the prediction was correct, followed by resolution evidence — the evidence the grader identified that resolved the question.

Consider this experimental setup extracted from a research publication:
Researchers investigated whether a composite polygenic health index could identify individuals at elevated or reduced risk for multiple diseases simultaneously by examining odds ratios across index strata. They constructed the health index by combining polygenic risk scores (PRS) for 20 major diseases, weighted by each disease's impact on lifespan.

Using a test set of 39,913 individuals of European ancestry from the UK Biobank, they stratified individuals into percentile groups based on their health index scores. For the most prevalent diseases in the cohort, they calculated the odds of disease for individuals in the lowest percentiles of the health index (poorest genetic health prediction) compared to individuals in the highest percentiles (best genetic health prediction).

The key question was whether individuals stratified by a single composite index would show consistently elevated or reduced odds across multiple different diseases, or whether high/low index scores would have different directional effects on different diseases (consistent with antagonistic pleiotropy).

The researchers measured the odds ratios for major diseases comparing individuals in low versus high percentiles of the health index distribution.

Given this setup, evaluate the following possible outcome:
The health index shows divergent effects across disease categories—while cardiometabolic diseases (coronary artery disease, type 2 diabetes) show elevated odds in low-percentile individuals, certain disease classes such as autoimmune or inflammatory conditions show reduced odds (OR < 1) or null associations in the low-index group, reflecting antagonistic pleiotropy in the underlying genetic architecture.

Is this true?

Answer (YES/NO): NO